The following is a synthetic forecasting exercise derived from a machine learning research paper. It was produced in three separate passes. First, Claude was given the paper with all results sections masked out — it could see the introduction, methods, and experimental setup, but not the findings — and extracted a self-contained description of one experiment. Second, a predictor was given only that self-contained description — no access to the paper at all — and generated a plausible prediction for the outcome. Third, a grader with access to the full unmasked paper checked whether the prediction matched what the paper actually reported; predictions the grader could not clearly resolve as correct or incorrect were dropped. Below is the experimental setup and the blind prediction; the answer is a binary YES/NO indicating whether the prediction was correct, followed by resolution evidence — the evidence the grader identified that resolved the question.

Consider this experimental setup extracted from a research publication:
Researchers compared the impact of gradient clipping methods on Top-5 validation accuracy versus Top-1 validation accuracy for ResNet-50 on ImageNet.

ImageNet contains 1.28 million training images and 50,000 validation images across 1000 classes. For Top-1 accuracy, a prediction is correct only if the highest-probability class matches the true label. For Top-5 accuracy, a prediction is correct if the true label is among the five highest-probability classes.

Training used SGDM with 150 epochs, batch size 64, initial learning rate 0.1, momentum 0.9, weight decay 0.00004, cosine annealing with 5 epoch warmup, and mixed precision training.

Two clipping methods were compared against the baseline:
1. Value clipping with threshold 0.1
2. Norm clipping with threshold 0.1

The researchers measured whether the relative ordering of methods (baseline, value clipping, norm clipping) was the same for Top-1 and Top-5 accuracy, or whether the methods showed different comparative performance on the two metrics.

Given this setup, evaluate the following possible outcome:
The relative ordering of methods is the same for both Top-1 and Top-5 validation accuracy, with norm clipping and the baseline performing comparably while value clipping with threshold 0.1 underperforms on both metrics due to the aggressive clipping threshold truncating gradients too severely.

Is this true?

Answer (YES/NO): NO